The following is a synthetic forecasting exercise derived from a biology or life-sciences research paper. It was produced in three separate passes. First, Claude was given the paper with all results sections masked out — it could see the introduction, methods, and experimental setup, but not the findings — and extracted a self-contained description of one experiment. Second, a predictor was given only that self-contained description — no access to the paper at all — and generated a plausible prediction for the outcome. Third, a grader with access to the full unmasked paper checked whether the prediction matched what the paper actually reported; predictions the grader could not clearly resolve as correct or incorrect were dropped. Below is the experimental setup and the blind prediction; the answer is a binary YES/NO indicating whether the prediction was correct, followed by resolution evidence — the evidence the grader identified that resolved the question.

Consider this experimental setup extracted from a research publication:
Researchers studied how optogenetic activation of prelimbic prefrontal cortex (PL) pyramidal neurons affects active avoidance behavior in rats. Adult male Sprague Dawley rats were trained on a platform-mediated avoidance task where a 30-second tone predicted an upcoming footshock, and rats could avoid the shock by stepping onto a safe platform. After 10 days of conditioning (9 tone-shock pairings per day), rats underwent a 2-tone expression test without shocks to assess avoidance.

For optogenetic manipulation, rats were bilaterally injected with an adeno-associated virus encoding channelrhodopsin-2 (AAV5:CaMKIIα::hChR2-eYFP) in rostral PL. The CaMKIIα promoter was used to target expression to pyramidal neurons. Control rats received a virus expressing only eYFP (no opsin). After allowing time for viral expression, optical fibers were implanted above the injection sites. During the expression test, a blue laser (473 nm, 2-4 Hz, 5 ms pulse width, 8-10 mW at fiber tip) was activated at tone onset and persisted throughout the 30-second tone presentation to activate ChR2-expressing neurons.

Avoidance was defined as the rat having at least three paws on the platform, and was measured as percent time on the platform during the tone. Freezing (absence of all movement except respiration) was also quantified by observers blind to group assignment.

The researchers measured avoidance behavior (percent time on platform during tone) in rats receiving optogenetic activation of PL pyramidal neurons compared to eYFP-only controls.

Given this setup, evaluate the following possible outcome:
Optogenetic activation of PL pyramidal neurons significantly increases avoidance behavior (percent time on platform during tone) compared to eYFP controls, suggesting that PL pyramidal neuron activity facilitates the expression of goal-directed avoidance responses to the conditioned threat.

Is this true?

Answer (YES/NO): NO